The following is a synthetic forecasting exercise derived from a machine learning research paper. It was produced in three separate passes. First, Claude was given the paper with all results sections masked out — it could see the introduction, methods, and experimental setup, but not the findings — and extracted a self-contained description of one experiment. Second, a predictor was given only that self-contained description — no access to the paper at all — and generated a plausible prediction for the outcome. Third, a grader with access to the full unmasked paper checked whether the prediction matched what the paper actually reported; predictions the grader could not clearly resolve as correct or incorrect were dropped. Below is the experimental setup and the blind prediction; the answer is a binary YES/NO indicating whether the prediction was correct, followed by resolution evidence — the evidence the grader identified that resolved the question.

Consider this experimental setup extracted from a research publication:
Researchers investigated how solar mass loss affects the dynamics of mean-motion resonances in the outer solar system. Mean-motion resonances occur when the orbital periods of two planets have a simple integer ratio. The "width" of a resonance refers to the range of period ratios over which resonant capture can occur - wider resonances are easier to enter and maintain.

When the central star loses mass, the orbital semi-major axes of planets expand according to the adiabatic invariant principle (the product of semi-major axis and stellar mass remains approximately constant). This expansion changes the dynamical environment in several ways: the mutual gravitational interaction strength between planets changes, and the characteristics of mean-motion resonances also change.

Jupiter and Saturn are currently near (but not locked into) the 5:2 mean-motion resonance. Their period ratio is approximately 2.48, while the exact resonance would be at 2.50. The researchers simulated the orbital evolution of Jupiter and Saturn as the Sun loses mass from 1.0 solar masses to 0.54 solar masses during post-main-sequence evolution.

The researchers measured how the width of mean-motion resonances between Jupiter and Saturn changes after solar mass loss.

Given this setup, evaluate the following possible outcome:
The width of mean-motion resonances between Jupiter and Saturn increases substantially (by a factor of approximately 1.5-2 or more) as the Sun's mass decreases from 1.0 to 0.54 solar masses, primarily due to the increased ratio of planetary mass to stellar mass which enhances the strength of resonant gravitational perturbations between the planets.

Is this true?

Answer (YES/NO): NO